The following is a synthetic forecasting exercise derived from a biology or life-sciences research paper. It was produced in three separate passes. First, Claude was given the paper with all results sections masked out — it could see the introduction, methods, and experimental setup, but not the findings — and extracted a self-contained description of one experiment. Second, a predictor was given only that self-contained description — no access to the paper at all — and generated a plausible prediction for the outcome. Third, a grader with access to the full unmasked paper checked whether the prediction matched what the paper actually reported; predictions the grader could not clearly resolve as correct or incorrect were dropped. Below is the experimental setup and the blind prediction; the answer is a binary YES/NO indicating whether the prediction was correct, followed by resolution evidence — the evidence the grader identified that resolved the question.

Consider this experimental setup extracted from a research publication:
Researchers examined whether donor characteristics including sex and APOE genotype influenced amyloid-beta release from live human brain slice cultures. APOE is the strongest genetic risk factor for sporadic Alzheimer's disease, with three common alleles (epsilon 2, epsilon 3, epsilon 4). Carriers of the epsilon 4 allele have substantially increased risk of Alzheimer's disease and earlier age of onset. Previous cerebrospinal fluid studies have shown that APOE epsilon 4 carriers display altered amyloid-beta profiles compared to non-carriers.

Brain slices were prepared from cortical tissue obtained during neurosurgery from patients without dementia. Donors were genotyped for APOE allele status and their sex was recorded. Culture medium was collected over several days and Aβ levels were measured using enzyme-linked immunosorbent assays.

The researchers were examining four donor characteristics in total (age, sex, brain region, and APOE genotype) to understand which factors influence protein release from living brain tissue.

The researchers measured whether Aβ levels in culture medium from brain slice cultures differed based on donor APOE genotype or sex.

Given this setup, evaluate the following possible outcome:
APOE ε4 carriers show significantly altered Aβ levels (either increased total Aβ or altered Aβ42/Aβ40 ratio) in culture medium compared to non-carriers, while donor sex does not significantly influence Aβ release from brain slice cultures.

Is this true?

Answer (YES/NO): NO